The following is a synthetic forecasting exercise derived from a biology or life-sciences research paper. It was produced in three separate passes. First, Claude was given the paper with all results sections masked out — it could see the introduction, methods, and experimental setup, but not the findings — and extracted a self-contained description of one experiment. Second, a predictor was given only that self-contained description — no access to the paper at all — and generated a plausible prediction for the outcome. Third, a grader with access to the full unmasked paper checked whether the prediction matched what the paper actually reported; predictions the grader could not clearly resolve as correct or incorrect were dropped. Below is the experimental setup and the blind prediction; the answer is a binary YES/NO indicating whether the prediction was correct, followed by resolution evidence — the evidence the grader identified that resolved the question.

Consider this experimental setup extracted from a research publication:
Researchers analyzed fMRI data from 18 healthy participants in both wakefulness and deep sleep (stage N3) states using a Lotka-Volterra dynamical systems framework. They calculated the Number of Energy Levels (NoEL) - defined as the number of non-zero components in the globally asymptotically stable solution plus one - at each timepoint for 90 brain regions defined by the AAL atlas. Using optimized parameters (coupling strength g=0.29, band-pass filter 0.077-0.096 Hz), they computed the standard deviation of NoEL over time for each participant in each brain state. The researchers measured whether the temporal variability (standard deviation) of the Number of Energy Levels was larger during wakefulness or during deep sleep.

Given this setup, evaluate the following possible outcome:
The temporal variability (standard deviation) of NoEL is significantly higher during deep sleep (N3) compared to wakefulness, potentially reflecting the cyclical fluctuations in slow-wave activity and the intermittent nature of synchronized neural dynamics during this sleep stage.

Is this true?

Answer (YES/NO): NO